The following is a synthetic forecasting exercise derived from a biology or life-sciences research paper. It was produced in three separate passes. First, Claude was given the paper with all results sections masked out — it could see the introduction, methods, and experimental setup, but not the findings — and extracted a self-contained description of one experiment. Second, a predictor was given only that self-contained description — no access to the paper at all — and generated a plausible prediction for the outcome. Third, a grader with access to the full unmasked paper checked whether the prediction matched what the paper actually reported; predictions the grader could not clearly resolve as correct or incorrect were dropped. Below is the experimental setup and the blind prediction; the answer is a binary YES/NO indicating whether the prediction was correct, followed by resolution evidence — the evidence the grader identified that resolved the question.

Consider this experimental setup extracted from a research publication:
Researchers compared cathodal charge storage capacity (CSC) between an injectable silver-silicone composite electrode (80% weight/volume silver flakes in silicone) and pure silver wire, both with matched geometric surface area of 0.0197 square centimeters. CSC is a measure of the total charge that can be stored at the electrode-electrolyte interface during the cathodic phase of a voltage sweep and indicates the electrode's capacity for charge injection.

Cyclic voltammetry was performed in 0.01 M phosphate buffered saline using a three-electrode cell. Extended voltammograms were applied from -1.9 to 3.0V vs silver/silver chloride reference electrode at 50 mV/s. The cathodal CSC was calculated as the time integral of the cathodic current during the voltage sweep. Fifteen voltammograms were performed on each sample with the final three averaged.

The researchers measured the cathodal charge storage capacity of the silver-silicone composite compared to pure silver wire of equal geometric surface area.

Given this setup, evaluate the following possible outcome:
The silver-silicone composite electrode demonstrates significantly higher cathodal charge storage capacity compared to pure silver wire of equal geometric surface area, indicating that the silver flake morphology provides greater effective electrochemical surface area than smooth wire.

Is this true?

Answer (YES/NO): NO